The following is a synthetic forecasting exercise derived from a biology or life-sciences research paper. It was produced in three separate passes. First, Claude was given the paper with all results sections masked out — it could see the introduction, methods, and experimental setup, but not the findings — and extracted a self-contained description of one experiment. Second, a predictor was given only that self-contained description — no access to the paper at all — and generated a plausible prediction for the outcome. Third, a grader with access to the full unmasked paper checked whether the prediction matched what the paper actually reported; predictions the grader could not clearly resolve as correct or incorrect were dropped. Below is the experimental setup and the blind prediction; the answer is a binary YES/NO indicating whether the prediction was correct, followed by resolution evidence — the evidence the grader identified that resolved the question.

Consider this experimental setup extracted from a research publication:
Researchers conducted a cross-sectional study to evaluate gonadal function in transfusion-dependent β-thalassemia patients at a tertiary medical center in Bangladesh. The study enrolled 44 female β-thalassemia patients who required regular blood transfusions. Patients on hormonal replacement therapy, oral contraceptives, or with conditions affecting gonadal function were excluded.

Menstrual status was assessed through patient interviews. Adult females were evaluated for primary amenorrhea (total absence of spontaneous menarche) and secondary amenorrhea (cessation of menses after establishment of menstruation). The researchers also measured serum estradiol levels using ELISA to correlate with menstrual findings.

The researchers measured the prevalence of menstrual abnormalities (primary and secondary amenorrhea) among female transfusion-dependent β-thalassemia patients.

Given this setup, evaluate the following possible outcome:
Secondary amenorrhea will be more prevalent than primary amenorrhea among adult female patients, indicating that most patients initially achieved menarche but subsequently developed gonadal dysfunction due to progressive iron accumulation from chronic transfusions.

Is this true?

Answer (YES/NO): YES